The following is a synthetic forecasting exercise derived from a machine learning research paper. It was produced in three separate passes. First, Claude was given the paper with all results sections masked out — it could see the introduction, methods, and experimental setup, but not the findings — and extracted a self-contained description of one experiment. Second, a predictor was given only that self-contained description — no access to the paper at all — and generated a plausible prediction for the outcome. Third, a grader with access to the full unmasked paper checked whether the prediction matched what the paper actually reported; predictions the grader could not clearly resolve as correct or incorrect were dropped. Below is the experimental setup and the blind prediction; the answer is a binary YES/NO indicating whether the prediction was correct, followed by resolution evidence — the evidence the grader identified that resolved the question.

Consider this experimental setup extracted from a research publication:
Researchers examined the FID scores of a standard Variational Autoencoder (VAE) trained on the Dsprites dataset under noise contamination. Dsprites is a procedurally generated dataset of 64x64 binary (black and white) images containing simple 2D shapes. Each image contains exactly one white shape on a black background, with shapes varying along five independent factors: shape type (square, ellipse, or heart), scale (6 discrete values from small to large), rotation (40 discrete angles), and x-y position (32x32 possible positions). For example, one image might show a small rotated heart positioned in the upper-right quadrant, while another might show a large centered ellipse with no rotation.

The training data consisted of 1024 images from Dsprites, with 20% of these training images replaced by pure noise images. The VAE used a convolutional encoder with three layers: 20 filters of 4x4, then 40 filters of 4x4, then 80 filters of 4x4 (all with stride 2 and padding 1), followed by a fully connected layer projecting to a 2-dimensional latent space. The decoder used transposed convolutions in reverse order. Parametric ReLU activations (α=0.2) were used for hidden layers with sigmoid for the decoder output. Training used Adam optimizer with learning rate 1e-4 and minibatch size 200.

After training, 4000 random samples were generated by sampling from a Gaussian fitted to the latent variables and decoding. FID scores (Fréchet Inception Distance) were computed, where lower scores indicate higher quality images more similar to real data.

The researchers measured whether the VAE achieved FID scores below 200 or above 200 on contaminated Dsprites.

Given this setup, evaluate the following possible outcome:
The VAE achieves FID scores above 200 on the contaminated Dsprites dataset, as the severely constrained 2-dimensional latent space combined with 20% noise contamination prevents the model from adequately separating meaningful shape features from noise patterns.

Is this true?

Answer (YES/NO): YES